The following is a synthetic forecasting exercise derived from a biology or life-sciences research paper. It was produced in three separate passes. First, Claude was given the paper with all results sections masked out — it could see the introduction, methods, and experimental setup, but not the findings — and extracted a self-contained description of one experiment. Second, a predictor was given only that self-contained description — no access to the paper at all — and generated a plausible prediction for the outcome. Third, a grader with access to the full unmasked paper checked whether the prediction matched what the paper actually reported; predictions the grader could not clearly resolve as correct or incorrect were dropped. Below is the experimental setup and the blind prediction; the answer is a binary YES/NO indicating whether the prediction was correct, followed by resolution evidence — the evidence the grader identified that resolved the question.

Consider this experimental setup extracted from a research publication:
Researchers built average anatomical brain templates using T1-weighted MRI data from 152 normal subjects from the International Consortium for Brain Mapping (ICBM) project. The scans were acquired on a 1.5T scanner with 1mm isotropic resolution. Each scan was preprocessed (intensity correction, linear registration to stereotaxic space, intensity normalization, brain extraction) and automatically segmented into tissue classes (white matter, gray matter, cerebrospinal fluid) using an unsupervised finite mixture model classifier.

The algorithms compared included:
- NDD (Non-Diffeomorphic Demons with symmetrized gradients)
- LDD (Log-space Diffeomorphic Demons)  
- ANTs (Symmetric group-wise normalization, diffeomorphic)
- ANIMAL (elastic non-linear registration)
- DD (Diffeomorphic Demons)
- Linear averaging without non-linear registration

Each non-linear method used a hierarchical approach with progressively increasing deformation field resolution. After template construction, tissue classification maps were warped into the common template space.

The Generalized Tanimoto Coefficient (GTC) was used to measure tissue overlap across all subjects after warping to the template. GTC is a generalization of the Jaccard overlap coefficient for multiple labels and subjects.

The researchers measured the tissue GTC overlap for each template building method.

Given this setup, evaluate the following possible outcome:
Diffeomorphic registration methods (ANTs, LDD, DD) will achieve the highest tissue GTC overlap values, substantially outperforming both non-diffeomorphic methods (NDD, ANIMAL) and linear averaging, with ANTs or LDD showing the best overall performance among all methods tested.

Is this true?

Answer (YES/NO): NO